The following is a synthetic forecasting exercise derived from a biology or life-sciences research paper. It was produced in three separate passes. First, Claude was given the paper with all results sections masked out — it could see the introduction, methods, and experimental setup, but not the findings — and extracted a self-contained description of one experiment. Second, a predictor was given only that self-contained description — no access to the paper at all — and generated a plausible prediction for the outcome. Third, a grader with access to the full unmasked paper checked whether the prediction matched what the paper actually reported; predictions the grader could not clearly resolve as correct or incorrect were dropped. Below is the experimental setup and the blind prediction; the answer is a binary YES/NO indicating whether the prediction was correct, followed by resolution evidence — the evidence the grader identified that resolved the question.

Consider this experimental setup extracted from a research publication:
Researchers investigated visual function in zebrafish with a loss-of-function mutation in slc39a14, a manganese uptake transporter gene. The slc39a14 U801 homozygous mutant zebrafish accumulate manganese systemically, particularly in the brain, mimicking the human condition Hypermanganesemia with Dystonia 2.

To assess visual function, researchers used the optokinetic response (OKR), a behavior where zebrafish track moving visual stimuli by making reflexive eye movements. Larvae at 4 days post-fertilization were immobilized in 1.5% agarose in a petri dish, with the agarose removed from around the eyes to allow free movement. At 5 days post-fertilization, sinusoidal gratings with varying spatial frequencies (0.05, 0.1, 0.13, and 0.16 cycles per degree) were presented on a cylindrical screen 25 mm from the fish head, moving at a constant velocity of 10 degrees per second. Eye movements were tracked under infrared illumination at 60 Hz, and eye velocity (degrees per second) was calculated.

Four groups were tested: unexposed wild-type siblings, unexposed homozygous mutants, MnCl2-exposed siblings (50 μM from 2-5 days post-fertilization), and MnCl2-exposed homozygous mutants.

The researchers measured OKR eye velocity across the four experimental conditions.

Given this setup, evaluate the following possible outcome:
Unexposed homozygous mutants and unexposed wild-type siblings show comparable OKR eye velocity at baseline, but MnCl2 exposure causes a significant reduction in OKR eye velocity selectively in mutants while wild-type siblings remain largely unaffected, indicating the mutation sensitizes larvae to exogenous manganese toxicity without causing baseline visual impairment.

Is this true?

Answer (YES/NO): YES